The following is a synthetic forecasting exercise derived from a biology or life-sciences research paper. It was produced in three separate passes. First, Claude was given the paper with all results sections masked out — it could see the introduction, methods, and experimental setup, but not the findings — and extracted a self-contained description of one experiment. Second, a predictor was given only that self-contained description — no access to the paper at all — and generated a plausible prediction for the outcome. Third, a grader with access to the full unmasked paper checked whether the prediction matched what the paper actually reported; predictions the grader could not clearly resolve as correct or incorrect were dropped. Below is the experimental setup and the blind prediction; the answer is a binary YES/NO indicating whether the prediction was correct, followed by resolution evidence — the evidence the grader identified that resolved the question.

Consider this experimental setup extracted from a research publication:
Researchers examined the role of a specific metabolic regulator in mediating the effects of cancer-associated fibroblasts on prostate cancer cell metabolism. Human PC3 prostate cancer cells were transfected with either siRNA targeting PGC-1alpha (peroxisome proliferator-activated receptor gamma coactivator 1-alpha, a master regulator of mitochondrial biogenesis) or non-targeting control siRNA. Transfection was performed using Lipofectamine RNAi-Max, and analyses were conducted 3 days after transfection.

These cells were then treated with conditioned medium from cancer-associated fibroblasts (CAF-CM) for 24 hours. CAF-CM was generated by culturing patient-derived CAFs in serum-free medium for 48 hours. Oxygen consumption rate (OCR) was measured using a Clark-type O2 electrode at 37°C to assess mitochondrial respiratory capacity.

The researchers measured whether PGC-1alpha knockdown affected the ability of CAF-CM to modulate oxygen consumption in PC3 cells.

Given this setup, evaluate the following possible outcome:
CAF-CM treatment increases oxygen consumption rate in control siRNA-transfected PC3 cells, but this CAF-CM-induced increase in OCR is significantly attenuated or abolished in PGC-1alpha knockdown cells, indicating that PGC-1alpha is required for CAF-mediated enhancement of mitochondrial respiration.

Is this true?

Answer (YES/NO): YES